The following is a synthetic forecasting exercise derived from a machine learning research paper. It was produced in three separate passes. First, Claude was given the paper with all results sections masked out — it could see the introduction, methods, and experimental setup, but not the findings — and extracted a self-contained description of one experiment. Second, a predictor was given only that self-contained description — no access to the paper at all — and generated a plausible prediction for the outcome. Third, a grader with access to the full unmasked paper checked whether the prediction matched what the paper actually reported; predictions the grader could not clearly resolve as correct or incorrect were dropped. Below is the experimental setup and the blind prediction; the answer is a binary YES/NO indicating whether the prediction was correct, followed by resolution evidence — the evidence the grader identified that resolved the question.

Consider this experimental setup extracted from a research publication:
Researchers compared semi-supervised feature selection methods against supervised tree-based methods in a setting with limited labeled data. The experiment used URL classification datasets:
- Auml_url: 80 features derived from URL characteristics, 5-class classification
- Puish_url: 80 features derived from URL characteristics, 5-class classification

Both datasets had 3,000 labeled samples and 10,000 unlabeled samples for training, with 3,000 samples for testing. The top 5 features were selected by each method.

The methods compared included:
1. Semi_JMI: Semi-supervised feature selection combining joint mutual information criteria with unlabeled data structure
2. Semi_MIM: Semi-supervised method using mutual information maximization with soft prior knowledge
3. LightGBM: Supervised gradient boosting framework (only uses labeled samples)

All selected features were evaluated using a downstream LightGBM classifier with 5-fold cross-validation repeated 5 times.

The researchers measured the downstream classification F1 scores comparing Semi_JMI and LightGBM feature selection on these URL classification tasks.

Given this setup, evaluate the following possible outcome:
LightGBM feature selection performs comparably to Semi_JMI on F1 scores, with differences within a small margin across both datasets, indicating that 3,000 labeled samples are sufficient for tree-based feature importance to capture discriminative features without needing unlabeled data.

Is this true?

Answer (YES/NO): NO